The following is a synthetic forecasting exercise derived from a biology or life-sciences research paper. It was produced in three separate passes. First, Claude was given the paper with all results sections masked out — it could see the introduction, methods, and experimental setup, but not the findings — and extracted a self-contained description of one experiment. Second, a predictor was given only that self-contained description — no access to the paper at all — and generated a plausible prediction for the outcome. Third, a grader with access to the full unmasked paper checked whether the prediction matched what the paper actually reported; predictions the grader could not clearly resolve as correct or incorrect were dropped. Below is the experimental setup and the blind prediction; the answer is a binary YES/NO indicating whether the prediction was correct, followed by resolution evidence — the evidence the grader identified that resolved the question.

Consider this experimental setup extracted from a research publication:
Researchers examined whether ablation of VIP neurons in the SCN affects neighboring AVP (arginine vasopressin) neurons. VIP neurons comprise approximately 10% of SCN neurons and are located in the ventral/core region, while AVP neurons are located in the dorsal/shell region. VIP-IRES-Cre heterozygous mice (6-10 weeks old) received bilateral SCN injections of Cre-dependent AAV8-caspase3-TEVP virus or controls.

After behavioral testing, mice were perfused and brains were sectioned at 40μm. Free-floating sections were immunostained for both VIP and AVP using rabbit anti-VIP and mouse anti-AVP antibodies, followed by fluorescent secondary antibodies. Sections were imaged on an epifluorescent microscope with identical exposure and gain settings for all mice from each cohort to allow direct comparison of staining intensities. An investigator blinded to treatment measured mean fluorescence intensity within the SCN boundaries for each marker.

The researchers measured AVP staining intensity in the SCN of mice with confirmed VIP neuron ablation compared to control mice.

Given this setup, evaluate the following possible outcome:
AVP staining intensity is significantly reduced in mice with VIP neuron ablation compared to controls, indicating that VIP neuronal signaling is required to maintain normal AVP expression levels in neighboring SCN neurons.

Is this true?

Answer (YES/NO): NO